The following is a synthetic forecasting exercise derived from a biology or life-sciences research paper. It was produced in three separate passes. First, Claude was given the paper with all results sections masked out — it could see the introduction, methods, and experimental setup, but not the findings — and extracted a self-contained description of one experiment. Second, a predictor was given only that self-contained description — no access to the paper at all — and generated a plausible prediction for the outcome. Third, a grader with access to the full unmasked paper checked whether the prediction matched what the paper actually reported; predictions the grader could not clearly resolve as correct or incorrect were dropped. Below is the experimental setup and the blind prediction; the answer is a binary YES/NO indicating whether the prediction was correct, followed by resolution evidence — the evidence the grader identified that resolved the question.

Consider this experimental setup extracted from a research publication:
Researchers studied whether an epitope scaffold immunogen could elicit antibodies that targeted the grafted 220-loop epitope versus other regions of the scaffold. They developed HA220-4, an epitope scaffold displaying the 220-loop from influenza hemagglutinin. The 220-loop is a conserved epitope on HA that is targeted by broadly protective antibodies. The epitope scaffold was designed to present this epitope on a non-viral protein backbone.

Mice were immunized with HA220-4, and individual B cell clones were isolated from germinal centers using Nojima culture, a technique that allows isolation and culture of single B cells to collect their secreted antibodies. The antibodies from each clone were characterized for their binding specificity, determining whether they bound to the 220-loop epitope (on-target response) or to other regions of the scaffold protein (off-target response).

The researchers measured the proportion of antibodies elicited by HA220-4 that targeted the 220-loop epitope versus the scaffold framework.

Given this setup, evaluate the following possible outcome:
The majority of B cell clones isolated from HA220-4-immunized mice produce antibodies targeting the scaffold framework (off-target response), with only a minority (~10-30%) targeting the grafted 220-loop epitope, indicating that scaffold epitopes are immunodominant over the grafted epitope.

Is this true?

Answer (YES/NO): YES